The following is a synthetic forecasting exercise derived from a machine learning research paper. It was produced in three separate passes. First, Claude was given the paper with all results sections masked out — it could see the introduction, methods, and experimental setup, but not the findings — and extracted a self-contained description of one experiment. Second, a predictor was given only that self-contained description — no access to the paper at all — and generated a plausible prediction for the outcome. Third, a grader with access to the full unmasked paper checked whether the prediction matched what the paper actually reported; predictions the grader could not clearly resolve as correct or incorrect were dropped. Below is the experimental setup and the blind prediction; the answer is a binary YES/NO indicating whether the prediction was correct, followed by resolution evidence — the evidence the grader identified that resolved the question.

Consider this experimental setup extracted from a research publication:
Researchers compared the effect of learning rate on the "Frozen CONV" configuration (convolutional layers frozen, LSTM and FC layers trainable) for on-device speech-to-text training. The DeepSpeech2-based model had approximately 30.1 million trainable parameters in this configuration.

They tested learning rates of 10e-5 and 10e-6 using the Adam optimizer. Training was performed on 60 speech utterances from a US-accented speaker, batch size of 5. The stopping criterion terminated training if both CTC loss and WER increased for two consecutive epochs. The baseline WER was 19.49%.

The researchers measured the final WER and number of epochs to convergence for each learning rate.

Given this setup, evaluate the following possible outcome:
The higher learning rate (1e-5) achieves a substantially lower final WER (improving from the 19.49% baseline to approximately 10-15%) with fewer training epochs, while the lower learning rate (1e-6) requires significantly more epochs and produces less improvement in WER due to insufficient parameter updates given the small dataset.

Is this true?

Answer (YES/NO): NO